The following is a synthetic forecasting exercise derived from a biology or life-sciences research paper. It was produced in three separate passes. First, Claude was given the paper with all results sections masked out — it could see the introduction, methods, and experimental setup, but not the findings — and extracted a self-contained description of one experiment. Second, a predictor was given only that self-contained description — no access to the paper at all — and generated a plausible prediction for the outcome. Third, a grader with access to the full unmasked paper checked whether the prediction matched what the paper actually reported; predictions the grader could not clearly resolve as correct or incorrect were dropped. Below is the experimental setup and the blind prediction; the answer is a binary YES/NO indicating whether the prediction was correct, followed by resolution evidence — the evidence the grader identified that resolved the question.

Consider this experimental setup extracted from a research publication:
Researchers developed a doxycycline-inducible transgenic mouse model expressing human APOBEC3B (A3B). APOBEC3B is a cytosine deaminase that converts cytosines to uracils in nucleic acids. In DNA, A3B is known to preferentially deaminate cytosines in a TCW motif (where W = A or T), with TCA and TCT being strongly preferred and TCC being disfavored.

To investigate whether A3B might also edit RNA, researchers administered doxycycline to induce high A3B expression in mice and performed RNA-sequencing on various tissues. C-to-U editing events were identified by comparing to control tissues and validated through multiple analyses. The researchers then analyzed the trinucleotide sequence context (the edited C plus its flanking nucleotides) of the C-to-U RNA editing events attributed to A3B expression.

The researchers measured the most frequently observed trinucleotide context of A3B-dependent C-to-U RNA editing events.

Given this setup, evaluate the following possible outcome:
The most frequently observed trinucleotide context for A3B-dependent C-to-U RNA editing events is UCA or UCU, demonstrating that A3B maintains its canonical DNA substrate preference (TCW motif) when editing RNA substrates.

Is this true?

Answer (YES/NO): NO